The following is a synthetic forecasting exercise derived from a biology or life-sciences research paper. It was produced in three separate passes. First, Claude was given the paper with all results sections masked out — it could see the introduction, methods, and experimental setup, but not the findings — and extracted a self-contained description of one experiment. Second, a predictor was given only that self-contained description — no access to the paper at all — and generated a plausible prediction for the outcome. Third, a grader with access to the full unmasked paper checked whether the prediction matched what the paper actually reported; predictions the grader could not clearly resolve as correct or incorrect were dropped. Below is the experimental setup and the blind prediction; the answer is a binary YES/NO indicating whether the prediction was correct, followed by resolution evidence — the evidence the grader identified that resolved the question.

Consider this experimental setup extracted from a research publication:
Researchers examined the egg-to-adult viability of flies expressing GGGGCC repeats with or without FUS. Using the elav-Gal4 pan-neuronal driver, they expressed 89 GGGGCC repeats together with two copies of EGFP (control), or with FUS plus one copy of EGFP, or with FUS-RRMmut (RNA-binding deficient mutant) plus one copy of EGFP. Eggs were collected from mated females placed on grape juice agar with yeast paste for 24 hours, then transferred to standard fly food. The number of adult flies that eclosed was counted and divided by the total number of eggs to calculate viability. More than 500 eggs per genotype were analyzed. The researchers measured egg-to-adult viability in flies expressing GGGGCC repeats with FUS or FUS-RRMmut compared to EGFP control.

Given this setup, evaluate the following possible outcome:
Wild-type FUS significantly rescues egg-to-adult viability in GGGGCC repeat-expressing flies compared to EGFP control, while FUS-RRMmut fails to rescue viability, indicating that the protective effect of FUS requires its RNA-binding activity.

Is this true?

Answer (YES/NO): YES